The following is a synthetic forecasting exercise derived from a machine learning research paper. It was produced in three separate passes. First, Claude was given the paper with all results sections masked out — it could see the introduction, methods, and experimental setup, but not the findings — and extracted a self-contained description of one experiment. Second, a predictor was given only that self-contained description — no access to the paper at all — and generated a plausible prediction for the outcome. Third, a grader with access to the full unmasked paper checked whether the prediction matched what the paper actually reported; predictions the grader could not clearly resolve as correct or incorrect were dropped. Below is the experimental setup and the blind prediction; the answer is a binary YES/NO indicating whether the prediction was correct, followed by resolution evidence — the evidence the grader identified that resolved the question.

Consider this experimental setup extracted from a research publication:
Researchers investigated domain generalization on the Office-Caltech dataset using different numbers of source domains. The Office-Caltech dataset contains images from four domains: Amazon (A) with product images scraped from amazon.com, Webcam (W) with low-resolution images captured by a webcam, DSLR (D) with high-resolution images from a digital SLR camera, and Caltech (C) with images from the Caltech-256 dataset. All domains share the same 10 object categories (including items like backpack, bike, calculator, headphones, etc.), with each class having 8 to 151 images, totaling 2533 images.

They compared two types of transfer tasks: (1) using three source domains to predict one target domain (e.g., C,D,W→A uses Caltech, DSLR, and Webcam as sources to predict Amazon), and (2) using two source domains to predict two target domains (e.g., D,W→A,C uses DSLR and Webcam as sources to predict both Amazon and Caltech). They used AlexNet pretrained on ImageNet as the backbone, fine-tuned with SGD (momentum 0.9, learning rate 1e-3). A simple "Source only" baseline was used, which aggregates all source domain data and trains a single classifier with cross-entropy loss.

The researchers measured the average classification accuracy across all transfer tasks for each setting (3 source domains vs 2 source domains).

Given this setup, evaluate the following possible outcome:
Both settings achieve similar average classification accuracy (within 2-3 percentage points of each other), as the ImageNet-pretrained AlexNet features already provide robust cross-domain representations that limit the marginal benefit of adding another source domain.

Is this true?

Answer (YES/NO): NO